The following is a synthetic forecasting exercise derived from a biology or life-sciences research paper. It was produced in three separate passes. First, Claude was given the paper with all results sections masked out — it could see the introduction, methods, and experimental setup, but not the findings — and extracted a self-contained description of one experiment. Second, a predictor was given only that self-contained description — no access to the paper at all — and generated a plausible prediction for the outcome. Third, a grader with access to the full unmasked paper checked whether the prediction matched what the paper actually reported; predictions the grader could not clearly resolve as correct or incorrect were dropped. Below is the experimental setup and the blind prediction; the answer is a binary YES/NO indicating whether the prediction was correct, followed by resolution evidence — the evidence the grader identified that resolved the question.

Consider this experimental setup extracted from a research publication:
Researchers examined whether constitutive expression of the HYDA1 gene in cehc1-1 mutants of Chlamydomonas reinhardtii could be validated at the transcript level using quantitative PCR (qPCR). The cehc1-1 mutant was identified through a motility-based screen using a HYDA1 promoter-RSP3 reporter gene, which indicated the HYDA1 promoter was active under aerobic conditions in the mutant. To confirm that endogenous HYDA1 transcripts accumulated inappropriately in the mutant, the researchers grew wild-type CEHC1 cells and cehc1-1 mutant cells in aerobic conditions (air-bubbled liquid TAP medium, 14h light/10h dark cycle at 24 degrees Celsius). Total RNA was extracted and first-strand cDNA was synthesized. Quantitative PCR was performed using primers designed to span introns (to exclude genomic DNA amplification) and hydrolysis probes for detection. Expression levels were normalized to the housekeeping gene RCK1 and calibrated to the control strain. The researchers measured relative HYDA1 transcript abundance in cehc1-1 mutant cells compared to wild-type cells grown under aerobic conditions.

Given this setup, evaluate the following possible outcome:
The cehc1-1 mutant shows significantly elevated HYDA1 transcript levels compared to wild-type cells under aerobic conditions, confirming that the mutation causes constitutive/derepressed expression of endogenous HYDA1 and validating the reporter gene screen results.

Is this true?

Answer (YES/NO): YES